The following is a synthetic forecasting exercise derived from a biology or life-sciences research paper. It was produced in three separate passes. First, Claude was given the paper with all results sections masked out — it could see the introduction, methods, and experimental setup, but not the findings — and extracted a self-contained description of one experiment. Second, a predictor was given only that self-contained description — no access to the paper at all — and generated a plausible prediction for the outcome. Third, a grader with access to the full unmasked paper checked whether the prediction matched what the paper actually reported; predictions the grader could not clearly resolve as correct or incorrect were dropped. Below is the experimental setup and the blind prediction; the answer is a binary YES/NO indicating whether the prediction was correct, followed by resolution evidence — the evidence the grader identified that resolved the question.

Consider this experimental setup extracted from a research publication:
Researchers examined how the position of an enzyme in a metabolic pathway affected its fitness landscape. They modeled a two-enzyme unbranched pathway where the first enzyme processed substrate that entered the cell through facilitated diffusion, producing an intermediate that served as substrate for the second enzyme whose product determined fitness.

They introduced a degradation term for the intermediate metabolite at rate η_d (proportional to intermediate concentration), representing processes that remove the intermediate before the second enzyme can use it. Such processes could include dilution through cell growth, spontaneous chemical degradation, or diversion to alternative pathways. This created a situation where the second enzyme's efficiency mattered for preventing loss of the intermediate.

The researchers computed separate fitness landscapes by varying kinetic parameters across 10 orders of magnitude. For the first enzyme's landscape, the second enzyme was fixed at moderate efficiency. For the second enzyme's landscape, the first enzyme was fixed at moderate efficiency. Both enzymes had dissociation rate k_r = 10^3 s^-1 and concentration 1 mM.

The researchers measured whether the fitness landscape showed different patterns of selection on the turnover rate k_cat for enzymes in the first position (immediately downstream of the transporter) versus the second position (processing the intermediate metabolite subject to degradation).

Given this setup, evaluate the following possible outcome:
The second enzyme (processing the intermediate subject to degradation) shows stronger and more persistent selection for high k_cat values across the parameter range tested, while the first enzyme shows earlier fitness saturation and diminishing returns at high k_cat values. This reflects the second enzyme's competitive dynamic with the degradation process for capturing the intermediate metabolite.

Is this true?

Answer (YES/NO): NO